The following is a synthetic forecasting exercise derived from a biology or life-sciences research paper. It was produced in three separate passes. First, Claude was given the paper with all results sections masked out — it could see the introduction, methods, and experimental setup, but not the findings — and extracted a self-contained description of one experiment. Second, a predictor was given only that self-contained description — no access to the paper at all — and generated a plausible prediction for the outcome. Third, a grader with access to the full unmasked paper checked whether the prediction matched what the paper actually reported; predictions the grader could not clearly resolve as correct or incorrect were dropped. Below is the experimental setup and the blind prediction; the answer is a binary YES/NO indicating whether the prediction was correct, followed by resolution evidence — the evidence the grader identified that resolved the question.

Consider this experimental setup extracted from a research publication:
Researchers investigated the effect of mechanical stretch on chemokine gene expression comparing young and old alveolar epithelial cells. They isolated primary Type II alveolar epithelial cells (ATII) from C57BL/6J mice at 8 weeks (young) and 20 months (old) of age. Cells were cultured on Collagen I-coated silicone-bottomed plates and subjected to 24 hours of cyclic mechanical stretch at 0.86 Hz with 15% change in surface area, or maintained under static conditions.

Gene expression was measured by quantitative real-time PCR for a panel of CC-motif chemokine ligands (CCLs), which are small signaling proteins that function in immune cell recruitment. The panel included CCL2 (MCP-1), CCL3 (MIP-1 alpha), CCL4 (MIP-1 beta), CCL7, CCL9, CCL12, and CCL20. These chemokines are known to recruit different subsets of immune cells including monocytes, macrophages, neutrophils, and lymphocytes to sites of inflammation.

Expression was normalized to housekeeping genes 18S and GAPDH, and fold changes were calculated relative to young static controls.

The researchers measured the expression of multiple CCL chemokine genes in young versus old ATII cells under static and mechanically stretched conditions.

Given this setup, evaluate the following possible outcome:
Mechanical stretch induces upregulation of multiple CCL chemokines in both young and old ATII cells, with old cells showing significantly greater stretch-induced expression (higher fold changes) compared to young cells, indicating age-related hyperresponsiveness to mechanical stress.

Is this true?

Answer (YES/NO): NO